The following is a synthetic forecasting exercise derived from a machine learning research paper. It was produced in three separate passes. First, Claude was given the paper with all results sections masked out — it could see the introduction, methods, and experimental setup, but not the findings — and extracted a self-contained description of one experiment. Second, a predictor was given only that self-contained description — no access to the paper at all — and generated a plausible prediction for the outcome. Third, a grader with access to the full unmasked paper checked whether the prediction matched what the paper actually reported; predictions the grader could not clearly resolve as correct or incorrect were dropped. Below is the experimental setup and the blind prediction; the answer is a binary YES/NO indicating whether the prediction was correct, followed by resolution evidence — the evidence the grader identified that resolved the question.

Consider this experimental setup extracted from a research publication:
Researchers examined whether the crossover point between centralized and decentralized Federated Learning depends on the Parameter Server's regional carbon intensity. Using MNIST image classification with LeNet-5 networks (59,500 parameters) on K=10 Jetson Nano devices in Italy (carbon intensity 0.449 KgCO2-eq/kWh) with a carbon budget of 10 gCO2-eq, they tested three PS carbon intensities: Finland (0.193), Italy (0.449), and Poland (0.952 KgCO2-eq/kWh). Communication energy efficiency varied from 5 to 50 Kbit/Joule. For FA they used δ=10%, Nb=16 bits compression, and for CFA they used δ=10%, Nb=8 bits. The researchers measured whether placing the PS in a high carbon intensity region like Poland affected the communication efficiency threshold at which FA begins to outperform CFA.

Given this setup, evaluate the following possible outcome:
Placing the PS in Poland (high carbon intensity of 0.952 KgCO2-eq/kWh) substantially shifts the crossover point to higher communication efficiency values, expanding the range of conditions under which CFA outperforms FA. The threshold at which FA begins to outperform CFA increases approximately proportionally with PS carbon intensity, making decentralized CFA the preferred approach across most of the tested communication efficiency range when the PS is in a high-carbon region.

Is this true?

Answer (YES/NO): NO